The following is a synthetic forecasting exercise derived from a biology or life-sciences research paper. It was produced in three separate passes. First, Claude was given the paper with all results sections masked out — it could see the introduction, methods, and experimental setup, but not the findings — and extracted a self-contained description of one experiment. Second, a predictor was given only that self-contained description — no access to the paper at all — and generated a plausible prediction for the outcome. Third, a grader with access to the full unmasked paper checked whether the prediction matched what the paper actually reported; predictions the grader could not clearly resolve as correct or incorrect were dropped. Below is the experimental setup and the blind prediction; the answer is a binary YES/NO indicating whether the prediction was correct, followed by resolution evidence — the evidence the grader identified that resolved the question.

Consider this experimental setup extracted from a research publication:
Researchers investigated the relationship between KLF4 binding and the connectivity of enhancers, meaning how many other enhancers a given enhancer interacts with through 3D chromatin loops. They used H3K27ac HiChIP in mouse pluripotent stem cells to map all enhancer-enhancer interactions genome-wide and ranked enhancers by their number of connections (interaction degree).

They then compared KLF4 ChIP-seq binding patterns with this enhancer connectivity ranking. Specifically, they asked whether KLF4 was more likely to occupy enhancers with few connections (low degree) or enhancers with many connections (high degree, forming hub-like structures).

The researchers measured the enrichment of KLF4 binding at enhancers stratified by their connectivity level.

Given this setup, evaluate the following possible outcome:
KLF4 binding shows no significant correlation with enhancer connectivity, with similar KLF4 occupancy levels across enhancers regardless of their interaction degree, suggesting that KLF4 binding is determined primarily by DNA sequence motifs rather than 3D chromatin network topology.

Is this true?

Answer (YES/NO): NO